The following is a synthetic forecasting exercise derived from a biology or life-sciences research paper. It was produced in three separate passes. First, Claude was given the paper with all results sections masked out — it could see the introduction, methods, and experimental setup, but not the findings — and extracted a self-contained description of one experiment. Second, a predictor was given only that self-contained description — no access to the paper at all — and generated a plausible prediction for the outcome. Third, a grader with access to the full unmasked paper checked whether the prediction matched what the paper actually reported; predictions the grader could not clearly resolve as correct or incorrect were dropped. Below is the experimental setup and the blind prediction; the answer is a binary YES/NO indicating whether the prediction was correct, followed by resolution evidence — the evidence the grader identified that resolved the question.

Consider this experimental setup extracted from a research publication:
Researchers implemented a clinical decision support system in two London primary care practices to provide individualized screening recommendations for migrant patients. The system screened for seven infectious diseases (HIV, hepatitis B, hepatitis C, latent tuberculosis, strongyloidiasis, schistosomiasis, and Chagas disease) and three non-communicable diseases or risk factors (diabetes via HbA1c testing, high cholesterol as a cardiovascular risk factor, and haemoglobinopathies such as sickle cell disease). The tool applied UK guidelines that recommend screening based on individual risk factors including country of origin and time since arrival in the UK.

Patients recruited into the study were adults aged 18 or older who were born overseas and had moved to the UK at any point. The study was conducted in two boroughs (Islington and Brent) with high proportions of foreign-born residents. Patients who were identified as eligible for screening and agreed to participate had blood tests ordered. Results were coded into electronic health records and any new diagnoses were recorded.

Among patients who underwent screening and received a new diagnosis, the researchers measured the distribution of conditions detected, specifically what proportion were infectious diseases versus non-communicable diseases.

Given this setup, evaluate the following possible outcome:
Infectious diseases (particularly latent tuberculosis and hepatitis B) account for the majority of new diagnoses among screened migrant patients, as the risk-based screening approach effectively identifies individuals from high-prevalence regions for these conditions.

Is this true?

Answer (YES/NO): NO